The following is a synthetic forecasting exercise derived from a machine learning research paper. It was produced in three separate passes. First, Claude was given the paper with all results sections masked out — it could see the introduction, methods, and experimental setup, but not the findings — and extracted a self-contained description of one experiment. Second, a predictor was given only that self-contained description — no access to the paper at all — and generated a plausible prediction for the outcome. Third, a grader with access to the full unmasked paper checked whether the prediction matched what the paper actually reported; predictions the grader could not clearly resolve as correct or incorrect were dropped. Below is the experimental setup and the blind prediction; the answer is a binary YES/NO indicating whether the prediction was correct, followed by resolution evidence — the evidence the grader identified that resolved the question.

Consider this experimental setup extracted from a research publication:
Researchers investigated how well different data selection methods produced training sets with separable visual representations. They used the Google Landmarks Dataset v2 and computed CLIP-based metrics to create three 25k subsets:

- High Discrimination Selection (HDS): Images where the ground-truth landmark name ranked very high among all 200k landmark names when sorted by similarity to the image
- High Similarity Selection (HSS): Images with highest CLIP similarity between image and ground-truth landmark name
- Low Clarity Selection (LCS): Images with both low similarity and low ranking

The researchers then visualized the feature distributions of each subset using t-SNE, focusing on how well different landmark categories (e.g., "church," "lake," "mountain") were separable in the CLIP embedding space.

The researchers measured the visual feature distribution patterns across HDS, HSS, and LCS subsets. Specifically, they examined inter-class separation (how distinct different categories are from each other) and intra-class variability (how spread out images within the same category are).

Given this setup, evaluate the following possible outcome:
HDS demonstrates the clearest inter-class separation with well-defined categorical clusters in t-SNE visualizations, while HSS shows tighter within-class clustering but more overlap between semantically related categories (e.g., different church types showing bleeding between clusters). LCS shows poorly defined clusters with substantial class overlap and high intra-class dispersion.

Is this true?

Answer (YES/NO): NO